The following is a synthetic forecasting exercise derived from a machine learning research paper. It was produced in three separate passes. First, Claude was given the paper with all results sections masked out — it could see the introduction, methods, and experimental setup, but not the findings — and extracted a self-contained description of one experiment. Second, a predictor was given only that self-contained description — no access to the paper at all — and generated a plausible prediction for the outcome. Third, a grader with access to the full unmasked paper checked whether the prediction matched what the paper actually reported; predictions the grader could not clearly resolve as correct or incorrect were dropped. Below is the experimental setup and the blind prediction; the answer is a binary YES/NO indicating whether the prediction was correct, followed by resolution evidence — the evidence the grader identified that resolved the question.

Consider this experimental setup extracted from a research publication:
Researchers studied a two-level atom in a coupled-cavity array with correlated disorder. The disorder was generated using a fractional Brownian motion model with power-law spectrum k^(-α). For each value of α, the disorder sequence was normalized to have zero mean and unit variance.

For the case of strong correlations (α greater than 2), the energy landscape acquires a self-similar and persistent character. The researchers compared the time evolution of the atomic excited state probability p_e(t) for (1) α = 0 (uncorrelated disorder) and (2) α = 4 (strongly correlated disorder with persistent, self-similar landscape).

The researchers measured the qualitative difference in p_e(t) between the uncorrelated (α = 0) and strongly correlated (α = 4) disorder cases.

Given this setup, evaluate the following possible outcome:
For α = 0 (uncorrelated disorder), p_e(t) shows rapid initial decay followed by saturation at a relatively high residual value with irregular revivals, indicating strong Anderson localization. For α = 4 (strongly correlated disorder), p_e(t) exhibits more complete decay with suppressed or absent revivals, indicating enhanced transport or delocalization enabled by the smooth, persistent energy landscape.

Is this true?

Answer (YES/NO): YES